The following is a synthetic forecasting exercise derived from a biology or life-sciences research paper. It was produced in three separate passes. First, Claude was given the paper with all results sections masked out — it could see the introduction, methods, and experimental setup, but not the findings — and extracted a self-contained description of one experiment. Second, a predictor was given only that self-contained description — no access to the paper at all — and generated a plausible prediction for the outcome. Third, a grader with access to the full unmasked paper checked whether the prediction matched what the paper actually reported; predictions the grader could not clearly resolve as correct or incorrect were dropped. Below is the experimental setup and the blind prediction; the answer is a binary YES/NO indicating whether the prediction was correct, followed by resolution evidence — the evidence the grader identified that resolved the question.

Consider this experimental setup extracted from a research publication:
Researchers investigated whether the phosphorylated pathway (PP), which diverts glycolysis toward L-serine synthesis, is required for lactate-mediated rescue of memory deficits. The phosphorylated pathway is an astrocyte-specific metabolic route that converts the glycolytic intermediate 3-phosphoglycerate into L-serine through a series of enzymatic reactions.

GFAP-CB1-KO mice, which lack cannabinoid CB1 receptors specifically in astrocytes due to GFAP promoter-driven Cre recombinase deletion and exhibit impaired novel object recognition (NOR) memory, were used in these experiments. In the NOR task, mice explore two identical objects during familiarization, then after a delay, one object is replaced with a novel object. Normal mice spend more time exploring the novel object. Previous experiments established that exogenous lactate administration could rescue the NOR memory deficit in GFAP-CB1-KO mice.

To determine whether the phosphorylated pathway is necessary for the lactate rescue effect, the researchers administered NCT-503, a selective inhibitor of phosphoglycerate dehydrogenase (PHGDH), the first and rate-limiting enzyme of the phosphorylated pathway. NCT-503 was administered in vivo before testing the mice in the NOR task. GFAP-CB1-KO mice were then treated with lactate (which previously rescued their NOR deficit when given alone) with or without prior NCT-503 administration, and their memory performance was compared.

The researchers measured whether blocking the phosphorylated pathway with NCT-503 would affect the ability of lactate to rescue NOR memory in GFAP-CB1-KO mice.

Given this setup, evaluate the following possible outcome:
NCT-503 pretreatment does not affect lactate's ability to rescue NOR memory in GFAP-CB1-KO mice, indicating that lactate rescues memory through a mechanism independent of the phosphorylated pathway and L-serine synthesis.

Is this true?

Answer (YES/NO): NO